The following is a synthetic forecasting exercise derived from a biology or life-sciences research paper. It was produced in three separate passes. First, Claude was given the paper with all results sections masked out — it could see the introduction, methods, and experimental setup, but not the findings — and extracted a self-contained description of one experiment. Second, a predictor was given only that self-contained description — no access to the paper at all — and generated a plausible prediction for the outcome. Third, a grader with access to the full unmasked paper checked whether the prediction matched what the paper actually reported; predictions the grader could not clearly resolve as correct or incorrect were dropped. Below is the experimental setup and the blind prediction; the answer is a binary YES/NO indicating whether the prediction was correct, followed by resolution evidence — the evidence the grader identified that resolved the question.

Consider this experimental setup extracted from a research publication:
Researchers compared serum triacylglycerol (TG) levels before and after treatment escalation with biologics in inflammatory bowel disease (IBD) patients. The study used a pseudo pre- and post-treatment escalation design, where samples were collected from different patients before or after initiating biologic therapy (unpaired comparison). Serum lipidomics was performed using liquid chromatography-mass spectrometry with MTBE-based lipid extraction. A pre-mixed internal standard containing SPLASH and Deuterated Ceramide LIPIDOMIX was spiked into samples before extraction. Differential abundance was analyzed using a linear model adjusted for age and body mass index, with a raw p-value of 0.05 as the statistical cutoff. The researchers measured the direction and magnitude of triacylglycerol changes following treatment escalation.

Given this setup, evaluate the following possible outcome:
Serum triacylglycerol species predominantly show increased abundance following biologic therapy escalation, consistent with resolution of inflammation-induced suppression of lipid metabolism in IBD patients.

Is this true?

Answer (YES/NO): YES